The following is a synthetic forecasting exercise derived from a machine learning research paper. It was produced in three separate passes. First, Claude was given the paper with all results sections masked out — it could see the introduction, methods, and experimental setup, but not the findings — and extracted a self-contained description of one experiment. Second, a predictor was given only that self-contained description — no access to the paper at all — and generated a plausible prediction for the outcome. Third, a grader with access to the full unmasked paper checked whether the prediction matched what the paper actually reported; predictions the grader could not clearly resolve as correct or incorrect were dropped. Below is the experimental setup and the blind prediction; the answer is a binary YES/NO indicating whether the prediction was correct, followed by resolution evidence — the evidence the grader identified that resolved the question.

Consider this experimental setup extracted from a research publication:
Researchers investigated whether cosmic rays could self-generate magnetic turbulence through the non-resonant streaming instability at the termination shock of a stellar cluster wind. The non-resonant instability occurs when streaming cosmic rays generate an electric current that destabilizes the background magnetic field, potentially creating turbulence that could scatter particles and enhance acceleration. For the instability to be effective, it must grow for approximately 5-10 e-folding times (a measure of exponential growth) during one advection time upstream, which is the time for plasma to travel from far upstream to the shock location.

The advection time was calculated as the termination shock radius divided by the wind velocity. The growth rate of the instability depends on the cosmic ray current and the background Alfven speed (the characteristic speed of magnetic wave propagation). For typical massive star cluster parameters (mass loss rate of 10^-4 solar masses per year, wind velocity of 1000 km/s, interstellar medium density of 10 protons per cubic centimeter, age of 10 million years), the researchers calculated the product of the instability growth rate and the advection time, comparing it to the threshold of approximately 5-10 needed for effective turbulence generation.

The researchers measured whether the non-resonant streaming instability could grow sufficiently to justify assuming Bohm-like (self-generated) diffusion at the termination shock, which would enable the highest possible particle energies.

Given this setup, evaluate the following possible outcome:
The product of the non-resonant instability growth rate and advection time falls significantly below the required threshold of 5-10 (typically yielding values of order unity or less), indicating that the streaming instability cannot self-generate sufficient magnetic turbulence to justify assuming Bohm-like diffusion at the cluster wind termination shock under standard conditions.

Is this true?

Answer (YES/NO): YES